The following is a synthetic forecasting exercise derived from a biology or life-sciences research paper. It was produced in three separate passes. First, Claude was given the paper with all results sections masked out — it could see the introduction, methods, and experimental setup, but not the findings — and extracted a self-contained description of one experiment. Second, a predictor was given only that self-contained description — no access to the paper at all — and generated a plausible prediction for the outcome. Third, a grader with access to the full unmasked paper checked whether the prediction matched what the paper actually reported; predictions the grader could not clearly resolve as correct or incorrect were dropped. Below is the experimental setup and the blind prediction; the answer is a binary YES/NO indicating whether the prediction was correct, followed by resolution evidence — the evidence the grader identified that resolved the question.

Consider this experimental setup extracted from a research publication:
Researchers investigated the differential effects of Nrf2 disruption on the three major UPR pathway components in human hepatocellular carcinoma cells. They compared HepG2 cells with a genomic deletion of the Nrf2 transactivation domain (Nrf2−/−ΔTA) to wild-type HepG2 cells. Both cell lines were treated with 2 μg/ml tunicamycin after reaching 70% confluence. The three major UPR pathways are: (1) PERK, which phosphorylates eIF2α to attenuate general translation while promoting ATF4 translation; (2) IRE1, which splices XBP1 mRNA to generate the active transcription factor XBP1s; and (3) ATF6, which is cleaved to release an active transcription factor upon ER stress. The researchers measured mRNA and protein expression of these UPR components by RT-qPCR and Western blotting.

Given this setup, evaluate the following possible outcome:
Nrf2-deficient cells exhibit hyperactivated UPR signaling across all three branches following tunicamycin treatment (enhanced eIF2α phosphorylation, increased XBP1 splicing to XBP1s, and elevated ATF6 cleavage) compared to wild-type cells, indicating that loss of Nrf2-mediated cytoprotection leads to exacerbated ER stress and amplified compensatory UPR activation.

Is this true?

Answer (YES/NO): NO